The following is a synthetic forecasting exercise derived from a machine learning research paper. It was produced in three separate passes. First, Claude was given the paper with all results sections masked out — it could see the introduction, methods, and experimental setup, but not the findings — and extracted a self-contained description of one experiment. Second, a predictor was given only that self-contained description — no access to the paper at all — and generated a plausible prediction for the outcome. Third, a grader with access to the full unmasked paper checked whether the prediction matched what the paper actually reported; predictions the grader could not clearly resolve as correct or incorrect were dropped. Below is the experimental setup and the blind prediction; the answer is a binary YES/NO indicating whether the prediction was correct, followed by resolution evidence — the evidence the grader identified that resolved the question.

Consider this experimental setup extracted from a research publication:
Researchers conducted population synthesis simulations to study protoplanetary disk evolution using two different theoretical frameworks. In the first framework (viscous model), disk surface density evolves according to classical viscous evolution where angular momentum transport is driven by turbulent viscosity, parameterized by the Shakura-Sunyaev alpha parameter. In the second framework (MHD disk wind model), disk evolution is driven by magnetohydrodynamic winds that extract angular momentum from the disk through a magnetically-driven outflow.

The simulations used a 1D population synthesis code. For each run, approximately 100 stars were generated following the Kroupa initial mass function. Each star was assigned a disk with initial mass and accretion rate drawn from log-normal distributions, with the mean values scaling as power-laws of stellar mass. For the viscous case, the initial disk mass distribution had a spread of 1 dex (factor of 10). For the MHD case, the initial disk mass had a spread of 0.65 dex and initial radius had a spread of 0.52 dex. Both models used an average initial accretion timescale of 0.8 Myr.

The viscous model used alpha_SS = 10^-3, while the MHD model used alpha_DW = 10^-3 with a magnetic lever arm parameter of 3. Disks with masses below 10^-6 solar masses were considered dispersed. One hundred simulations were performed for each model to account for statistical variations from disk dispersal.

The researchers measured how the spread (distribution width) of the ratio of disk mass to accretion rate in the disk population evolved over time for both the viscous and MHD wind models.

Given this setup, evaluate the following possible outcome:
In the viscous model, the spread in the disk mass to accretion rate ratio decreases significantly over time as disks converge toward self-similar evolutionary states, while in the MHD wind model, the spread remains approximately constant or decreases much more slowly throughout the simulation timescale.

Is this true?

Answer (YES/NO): YES